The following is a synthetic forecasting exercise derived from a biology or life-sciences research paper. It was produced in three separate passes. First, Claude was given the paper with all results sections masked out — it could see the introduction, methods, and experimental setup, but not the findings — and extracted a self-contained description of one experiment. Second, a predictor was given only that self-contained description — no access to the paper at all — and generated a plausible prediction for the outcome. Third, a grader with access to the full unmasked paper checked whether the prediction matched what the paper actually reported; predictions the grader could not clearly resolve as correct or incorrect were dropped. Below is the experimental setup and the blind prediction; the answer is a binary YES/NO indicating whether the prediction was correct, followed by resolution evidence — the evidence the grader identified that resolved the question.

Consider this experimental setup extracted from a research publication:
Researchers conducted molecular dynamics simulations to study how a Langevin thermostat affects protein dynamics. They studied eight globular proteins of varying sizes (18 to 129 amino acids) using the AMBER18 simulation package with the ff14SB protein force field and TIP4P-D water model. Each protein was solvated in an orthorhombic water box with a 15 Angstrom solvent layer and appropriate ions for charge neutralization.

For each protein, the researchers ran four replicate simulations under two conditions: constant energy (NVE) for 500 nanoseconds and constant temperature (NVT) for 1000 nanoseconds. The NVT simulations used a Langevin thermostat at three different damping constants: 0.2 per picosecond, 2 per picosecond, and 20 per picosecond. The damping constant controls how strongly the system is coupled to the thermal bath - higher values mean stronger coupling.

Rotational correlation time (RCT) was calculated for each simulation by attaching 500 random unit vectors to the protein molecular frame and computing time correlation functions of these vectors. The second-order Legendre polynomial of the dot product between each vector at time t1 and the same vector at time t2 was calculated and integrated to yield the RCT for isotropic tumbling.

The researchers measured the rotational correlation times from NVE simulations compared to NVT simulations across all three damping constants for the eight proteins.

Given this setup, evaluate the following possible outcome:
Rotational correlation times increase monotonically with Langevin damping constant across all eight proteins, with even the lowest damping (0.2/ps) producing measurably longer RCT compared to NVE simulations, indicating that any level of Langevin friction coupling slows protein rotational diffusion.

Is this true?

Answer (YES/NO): NO